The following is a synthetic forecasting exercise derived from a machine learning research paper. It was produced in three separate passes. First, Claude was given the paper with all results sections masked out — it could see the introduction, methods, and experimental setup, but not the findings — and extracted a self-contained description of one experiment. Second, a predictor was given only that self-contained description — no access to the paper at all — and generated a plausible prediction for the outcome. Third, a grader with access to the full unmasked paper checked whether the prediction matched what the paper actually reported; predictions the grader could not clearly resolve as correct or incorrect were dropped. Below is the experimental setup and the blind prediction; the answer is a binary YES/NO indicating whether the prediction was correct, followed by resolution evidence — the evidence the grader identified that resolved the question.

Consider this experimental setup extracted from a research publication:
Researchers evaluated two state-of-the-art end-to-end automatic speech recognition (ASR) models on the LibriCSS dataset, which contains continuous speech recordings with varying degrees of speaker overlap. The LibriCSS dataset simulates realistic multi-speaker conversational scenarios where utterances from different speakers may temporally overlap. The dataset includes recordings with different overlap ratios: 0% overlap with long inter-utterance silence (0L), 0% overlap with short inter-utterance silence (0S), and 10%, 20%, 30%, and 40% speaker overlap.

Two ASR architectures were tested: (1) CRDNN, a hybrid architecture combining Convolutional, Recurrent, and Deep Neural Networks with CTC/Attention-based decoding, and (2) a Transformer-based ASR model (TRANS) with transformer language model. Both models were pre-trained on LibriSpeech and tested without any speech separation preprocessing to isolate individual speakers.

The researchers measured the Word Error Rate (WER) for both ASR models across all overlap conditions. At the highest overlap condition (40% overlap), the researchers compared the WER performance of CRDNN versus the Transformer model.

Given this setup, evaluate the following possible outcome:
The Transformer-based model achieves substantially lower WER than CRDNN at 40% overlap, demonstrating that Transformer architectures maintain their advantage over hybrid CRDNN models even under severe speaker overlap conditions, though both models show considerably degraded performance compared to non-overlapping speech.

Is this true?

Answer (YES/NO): NO